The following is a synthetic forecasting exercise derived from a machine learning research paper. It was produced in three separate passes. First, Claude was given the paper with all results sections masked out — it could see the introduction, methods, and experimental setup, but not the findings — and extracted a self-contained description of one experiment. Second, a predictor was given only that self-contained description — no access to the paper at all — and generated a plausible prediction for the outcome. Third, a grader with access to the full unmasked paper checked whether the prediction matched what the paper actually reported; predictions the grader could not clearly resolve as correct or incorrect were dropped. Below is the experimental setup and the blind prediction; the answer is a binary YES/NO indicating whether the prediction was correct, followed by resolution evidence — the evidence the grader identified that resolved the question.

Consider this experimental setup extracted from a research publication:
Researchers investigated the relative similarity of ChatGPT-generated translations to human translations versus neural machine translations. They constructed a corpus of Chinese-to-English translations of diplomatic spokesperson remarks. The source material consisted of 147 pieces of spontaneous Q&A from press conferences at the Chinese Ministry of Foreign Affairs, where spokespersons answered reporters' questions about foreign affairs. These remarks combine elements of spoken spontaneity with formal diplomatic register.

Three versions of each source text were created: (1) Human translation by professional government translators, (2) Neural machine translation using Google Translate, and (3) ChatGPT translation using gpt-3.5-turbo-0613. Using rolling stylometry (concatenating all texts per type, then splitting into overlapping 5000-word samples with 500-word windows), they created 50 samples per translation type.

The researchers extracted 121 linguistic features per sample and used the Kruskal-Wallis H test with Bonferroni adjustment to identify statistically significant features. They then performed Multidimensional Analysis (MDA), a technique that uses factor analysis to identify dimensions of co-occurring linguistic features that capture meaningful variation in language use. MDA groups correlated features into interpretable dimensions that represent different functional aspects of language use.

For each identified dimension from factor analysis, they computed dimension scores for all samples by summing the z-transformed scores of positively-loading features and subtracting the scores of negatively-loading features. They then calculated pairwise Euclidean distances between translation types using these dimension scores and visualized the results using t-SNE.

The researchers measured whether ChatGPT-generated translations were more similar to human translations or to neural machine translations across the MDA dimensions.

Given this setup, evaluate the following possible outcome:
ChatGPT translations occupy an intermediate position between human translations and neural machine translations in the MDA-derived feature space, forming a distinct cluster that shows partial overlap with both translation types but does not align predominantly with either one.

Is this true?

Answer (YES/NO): NO